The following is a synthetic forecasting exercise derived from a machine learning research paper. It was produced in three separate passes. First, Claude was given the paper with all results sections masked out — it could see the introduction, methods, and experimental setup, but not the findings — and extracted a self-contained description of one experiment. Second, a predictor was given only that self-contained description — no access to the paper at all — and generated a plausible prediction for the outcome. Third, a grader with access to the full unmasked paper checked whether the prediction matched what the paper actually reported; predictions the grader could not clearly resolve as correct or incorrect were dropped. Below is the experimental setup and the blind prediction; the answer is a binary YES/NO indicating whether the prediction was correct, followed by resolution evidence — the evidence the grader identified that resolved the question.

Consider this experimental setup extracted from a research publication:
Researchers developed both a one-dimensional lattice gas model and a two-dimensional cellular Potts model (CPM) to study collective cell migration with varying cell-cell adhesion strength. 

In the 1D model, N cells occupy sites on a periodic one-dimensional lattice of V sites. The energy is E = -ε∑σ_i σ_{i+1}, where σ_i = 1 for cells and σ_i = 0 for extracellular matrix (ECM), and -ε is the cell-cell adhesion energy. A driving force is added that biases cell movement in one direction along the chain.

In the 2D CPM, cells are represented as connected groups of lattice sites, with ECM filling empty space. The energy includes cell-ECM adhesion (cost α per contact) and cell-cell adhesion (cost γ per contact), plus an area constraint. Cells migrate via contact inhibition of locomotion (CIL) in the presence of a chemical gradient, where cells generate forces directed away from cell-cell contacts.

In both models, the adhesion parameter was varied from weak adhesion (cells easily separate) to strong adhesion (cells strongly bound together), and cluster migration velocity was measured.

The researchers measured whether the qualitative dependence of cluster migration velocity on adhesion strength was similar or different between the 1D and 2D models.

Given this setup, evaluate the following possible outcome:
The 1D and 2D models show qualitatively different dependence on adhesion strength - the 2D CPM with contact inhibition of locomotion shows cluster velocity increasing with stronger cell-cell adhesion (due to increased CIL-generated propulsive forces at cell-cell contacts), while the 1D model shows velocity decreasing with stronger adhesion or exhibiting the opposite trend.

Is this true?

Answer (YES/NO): NO